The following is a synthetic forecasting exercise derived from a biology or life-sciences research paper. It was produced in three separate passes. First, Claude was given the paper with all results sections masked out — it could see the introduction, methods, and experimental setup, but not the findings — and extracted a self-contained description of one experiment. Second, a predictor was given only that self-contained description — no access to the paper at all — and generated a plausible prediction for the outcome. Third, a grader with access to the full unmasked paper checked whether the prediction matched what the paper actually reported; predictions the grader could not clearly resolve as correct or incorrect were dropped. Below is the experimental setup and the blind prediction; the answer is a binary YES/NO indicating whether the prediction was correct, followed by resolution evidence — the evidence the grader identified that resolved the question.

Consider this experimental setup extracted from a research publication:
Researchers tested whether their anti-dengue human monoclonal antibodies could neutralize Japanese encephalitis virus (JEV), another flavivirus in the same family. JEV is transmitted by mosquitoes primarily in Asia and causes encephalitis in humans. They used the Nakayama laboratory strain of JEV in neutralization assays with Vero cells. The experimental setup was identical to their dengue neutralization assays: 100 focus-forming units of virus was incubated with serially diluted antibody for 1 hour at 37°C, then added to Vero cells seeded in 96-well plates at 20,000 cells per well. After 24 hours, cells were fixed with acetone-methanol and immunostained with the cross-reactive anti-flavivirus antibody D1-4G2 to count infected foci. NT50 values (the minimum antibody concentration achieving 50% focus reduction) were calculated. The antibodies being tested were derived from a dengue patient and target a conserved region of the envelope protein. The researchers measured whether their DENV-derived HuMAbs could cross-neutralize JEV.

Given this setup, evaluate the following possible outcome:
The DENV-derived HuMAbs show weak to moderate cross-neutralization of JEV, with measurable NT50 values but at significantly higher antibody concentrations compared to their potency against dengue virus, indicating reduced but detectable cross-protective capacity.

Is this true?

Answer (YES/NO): NO